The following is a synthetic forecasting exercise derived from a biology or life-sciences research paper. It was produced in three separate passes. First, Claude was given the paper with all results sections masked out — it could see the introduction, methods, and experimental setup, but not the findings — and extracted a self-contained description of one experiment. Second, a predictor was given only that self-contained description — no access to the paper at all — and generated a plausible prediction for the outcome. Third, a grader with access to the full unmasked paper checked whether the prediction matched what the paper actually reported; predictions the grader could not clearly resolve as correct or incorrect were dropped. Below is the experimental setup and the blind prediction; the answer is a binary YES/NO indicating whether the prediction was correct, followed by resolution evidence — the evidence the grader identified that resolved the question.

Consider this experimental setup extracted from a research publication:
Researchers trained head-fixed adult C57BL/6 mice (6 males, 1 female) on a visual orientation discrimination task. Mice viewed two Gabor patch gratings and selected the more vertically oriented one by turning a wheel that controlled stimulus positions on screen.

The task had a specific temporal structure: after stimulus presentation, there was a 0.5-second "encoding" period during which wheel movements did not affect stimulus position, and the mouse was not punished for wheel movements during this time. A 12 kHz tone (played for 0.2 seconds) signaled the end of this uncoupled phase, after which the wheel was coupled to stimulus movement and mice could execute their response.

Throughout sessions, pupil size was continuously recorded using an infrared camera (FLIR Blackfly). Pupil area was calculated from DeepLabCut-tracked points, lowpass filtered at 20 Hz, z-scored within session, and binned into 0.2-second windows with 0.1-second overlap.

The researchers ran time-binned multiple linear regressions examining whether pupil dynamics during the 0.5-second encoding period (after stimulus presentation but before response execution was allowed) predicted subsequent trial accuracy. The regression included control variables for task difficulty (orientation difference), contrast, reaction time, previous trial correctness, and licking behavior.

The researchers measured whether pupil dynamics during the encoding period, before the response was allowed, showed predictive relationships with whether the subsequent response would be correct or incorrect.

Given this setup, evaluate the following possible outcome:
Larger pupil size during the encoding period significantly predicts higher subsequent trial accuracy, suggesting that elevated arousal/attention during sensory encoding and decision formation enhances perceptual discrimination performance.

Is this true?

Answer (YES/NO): NO